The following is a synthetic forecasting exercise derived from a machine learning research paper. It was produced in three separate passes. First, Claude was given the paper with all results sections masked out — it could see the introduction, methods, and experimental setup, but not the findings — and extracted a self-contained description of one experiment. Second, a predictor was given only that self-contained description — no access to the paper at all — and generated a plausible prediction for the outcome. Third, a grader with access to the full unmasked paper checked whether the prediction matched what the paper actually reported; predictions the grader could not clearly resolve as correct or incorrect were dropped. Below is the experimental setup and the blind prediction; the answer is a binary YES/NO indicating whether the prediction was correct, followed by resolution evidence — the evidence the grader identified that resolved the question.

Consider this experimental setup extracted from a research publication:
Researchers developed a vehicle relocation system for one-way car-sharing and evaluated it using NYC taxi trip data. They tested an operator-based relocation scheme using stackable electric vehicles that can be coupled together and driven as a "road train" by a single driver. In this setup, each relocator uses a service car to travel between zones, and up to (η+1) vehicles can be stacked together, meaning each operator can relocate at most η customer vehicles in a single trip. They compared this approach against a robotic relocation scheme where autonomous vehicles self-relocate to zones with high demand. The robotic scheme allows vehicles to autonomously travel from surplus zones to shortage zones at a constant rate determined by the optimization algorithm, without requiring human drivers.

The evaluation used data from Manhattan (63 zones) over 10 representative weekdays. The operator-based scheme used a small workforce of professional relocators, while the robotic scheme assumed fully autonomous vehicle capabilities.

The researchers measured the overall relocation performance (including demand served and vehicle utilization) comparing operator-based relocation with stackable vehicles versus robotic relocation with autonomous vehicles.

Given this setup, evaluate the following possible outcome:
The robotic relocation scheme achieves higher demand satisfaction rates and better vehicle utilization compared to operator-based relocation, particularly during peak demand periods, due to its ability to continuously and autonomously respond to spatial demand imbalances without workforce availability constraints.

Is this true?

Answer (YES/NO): YES